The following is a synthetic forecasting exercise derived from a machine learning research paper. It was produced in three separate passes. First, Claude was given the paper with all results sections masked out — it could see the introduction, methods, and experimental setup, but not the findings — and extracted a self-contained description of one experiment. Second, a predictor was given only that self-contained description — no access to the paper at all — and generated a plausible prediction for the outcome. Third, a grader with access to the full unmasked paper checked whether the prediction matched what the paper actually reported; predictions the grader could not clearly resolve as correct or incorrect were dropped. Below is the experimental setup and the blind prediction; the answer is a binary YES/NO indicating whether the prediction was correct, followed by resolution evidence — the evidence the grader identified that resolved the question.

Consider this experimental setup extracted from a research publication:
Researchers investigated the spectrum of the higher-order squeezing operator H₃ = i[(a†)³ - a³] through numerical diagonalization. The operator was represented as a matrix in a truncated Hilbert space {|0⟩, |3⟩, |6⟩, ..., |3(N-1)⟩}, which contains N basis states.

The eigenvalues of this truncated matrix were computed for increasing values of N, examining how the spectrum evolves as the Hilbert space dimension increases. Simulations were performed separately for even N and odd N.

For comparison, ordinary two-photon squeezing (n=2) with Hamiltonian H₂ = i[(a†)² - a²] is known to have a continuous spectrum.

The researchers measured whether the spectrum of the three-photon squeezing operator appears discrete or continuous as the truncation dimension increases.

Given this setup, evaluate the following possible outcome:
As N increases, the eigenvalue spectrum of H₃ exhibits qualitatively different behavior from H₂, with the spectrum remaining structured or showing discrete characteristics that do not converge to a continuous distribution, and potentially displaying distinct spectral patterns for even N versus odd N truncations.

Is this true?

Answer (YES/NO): YES